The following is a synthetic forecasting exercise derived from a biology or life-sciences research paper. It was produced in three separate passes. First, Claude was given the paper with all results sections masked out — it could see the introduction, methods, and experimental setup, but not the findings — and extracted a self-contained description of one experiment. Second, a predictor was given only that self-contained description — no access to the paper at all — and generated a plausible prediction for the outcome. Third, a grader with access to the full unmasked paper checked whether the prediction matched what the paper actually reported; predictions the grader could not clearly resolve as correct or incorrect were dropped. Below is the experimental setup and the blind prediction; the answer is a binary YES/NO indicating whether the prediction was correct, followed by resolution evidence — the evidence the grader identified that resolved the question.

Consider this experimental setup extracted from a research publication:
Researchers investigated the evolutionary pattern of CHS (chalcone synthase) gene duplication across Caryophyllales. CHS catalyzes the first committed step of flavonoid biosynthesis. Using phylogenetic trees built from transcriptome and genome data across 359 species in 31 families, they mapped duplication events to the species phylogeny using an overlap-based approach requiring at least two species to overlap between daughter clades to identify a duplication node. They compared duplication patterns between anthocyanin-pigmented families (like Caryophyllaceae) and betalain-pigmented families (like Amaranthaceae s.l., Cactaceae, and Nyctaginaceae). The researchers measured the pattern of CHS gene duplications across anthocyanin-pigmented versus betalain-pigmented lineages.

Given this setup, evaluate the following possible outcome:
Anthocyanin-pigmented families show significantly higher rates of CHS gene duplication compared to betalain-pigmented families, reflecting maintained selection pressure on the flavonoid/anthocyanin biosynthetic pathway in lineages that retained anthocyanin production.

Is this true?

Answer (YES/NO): NO